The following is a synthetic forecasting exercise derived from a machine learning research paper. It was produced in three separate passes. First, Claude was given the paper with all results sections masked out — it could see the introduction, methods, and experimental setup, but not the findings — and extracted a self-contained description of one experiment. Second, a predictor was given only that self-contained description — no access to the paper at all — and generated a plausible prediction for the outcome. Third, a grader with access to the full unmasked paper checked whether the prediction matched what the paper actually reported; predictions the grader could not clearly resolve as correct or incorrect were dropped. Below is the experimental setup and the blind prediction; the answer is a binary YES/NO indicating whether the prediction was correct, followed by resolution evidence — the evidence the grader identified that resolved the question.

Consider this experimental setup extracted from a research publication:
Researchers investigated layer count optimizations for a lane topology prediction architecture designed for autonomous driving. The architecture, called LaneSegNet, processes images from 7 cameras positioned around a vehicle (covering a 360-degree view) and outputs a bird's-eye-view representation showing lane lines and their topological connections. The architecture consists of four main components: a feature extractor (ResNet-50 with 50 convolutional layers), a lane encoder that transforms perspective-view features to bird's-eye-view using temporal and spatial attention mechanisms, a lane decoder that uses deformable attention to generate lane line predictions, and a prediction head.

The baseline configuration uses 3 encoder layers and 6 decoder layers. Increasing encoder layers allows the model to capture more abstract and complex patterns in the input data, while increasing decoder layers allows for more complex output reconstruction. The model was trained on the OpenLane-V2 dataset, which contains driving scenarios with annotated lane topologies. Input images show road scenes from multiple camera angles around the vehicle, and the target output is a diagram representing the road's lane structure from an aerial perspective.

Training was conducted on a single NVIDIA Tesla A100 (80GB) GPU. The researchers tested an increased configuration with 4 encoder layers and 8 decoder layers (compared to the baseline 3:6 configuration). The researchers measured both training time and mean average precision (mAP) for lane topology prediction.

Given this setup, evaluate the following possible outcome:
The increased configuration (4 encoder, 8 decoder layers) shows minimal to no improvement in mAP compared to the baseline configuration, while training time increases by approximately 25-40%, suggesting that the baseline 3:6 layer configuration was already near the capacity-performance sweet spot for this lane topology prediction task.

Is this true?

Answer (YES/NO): NO